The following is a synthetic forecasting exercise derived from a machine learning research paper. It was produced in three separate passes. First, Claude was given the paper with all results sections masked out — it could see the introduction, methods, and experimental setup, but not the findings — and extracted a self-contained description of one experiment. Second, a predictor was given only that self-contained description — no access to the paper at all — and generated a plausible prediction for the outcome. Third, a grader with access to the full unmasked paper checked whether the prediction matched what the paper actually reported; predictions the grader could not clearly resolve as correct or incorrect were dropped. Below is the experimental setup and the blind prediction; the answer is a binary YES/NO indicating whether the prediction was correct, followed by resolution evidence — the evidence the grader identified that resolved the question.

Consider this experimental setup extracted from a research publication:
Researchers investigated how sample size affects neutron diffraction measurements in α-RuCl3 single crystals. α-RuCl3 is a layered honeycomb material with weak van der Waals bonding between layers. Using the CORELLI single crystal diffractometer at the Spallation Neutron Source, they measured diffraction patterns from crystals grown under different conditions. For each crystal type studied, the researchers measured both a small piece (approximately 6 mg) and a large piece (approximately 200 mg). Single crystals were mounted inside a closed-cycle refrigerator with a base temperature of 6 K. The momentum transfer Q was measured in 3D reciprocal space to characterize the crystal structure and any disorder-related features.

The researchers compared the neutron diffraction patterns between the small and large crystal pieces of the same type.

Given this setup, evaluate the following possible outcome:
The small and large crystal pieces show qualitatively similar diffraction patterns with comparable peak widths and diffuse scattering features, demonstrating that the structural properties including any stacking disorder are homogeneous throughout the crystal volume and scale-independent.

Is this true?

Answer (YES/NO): YES